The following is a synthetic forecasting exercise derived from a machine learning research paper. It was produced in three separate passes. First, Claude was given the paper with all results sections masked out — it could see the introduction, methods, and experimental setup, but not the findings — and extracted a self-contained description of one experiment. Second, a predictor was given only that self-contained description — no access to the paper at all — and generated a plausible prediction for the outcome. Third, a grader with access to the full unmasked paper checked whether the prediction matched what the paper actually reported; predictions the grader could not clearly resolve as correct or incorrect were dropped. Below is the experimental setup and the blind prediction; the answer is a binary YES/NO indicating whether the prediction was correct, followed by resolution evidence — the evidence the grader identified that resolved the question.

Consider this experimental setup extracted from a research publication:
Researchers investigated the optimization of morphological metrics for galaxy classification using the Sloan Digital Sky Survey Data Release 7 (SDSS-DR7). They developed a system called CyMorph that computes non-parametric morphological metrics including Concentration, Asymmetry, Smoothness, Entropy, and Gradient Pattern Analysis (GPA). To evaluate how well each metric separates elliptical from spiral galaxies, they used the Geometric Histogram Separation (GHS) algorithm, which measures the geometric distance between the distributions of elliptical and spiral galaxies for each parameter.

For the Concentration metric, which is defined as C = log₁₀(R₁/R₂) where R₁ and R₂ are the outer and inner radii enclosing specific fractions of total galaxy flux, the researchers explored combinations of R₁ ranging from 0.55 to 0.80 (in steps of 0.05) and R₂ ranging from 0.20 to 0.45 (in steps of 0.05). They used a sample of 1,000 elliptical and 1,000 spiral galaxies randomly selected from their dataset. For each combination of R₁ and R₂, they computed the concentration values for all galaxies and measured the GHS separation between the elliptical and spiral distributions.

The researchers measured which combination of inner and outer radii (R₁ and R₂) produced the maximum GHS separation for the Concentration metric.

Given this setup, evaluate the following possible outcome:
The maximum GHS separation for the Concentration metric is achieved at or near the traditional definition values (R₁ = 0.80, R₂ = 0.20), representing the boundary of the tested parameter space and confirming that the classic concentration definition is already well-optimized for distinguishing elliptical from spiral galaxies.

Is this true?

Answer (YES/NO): NO